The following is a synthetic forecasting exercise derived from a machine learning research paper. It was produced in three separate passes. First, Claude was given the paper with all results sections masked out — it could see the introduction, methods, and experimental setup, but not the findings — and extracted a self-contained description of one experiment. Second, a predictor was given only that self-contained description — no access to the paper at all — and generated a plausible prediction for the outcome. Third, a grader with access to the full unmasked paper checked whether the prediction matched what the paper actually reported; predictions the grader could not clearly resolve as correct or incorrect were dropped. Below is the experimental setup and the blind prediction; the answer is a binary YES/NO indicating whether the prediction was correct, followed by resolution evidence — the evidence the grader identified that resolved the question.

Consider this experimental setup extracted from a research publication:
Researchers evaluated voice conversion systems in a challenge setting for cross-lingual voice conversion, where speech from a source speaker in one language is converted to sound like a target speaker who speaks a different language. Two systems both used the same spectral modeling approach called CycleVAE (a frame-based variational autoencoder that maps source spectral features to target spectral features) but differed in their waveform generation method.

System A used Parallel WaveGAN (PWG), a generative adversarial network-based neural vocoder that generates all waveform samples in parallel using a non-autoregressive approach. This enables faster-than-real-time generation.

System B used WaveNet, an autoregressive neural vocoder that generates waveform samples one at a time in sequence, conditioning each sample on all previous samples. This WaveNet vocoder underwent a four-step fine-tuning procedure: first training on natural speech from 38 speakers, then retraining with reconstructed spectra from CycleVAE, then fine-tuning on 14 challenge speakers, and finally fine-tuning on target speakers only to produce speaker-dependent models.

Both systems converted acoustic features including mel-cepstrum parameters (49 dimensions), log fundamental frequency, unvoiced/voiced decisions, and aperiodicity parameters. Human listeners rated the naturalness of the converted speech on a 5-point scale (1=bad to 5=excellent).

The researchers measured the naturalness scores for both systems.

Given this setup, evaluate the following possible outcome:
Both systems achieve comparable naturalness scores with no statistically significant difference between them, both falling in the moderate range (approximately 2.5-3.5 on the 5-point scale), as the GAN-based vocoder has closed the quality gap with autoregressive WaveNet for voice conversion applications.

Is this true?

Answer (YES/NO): NO